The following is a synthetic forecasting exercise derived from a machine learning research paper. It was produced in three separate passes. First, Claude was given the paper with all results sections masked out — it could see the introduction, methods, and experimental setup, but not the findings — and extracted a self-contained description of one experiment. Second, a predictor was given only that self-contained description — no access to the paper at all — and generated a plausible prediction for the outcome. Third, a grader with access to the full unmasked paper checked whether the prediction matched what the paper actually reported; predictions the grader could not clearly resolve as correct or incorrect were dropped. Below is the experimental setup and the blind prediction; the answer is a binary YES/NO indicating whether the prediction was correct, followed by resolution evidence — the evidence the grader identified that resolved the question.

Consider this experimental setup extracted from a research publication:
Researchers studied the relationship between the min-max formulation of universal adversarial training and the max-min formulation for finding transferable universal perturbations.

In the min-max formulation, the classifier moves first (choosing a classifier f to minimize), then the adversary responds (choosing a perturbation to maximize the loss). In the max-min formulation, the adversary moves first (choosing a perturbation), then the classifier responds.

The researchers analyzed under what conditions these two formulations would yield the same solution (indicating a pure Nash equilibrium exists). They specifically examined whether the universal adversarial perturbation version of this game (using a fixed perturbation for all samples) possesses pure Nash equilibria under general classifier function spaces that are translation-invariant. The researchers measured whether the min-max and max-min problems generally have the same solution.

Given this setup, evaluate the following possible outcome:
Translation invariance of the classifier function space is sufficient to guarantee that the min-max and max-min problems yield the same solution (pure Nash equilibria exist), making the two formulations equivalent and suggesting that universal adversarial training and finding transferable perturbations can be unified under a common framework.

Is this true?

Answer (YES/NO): NO